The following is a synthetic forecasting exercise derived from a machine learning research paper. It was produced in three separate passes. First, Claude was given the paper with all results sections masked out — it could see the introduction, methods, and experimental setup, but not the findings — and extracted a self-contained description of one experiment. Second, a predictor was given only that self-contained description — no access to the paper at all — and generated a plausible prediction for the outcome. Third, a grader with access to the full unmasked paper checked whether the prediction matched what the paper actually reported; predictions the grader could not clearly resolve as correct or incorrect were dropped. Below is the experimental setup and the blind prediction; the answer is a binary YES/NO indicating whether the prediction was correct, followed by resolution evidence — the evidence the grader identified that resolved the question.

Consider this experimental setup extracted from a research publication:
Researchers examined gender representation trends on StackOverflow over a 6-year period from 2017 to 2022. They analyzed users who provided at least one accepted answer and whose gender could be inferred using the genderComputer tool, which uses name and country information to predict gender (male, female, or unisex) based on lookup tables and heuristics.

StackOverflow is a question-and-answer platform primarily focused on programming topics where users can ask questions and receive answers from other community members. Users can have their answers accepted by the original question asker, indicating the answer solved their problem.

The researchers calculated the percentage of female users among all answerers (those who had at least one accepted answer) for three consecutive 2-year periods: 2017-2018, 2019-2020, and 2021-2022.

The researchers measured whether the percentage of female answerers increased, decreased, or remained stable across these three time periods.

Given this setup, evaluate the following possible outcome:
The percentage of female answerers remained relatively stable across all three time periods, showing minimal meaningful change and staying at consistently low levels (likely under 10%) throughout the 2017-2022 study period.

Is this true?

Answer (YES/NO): NO